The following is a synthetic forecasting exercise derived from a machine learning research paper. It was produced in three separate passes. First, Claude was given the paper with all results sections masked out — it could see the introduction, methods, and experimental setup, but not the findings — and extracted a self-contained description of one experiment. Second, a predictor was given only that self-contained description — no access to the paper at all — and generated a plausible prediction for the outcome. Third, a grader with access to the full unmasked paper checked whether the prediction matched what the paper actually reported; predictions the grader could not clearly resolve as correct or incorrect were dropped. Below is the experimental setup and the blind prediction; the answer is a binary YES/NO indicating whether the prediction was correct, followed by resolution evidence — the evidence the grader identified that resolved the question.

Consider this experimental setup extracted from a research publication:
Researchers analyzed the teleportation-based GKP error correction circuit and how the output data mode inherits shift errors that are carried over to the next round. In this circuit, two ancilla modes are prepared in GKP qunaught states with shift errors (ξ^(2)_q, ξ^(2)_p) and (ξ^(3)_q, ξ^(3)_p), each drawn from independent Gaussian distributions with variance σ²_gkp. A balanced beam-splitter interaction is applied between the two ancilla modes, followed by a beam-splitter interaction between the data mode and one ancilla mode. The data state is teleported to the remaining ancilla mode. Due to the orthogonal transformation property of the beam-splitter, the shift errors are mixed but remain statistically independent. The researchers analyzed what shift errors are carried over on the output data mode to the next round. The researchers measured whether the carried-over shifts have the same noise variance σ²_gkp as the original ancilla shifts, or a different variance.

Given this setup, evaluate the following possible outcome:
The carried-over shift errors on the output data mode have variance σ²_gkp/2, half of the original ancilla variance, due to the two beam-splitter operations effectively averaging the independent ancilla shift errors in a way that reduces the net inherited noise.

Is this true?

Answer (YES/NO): NO